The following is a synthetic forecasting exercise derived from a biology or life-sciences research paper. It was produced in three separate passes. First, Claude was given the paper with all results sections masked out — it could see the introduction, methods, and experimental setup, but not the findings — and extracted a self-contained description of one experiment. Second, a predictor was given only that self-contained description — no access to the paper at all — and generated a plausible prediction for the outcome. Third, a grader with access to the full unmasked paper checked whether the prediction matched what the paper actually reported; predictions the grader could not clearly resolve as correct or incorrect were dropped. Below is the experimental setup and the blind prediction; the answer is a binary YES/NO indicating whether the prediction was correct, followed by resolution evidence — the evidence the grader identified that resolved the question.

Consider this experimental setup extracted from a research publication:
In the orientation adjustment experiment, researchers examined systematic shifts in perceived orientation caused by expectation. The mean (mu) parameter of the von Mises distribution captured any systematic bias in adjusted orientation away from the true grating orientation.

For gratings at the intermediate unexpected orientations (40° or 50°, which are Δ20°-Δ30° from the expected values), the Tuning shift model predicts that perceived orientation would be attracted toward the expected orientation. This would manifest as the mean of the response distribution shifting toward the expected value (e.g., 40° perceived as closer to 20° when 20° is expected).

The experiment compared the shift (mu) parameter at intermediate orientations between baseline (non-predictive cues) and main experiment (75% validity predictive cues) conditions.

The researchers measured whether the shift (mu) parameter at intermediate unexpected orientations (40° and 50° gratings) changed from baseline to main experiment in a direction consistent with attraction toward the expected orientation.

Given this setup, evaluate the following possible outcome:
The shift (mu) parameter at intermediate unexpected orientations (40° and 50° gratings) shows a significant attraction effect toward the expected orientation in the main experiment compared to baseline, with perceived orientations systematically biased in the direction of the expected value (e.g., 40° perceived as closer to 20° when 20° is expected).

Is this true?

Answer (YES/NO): YES